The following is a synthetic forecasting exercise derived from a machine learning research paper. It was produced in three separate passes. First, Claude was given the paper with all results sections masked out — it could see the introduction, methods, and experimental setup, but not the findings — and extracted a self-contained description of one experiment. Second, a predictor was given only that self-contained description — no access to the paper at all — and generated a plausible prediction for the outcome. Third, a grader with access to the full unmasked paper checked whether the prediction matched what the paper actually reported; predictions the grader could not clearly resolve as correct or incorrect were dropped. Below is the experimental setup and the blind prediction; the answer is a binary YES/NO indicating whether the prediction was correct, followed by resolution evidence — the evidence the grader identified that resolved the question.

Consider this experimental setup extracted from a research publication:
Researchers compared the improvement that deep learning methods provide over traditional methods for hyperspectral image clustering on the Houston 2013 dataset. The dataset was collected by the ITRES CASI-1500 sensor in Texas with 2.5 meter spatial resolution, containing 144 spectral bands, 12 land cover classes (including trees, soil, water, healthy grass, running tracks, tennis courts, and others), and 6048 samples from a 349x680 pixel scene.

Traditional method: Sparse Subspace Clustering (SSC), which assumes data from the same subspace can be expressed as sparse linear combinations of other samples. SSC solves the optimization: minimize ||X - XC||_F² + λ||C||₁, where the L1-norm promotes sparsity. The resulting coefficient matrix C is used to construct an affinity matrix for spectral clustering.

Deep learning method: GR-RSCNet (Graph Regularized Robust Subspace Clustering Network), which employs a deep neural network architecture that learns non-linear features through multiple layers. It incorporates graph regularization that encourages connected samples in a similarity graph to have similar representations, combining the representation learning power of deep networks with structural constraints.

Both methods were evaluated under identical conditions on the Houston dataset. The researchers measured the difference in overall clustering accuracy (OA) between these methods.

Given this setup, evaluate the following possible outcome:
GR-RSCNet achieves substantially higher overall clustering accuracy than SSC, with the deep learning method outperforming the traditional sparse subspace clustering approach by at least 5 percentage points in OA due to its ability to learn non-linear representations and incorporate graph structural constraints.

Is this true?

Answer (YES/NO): YES